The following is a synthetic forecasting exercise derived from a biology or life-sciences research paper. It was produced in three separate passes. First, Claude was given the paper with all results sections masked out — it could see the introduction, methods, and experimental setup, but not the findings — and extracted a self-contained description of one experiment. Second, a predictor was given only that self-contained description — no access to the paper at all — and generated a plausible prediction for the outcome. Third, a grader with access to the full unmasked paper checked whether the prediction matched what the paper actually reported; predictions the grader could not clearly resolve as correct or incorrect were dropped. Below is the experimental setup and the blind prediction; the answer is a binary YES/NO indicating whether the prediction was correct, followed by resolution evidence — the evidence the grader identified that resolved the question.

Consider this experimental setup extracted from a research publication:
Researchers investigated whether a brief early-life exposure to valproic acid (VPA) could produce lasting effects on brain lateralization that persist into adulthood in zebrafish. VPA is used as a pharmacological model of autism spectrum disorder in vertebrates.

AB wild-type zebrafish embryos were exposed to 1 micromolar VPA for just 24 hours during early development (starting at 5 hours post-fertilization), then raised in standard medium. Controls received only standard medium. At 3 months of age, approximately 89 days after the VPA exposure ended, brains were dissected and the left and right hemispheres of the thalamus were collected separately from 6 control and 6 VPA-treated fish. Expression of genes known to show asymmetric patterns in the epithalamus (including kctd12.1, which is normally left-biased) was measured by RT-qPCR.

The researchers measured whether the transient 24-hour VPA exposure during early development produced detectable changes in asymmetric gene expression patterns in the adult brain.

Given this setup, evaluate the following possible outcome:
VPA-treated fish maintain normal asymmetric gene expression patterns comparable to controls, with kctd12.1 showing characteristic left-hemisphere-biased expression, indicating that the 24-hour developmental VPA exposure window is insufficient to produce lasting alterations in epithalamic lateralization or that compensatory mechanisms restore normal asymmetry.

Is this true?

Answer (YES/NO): NO